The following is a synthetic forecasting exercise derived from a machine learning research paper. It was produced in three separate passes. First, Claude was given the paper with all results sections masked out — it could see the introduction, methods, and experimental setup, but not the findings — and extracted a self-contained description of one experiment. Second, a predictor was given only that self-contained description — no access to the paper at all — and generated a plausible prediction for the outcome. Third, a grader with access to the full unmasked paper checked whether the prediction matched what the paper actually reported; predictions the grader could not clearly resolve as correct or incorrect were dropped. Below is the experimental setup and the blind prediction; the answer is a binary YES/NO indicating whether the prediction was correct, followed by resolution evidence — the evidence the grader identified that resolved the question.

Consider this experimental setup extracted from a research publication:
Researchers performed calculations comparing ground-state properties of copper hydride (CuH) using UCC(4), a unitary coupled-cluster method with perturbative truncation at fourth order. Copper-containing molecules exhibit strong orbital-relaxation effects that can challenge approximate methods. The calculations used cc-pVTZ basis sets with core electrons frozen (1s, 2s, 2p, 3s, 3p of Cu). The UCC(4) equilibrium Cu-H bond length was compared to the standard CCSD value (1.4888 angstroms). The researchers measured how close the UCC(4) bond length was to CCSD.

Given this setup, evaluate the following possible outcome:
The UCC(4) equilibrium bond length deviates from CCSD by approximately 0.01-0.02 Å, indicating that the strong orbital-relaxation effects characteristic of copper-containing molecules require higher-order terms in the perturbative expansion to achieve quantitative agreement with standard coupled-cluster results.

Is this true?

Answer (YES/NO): NO